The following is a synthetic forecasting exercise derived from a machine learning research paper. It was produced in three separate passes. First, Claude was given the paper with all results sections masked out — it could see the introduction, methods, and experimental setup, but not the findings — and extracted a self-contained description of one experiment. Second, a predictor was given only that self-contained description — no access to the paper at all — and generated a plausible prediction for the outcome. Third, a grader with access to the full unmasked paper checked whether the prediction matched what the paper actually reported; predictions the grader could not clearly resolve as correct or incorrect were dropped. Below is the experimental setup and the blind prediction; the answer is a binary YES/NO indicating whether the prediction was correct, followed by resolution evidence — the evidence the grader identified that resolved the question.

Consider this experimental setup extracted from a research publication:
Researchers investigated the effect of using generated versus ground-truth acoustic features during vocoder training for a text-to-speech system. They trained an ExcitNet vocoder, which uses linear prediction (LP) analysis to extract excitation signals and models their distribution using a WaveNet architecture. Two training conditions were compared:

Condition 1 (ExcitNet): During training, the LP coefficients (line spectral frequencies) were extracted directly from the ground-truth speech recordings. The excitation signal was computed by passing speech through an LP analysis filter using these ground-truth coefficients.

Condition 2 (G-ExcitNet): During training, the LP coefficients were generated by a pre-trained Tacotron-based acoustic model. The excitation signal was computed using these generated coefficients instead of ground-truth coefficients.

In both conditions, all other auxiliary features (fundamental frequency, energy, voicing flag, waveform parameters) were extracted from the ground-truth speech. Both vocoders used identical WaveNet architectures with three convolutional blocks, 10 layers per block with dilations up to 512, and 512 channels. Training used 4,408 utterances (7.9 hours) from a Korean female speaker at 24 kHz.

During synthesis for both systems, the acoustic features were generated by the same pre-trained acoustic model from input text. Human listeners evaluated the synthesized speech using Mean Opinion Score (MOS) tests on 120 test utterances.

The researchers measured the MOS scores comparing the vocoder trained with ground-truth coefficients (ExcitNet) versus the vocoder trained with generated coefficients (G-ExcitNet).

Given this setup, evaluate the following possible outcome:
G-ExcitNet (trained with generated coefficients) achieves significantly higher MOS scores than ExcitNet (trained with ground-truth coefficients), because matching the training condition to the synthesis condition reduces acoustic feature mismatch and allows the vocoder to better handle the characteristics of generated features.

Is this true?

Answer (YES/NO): NO